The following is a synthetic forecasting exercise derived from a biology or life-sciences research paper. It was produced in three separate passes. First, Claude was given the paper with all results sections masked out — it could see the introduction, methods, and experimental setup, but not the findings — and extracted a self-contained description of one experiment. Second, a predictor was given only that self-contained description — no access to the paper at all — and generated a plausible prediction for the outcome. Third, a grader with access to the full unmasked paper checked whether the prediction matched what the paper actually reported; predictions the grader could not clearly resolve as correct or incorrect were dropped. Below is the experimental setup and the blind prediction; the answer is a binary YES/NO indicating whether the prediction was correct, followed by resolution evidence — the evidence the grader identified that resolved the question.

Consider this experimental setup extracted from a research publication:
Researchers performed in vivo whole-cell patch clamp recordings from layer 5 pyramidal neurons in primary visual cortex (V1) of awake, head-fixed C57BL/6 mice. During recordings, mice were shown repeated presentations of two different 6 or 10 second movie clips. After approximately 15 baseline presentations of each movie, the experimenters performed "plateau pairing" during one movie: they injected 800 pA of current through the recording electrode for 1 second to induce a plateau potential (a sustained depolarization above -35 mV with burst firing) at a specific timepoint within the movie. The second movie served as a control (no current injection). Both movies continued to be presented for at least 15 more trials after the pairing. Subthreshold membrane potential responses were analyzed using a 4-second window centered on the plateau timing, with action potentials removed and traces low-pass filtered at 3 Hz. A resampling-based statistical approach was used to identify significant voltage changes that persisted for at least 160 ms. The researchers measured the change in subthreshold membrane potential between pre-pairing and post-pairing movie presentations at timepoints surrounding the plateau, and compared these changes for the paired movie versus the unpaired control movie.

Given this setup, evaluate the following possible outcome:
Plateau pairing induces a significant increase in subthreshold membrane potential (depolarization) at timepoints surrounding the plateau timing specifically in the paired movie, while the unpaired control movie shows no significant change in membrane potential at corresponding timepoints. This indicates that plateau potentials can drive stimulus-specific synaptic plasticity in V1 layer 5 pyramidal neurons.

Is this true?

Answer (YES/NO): YES